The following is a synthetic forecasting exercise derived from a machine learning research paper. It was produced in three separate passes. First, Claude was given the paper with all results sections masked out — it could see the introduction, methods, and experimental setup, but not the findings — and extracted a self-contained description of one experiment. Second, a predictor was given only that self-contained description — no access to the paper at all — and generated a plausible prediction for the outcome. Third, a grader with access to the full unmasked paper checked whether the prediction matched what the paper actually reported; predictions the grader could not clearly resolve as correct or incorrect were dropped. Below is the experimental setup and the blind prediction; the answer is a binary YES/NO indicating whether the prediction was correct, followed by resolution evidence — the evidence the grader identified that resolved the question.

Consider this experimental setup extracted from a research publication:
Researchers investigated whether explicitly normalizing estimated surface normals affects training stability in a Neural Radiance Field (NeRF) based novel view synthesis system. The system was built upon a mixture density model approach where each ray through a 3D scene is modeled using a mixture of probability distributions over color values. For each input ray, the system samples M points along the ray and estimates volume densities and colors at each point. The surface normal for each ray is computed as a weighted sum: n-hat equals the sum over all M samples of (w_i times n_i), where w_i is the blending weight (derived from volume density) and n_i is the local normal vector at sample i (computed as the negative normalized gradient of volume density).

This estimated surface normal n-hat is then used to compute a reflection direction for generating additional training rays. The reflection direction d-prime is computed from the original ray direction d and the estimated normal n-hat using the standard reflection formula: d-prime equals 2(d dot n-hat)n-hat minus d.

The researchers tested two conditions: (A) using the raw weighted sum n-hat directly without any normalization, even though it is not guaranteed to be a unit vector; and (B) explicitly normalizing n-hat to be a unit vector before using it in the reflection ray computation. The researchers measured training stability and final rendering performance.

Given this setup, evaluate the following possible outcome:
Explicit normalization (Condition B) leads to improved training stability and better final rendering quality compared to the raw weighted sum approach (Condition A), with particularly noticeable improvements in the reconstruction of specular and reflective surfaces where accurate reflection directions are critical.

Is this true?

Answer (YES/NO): NO